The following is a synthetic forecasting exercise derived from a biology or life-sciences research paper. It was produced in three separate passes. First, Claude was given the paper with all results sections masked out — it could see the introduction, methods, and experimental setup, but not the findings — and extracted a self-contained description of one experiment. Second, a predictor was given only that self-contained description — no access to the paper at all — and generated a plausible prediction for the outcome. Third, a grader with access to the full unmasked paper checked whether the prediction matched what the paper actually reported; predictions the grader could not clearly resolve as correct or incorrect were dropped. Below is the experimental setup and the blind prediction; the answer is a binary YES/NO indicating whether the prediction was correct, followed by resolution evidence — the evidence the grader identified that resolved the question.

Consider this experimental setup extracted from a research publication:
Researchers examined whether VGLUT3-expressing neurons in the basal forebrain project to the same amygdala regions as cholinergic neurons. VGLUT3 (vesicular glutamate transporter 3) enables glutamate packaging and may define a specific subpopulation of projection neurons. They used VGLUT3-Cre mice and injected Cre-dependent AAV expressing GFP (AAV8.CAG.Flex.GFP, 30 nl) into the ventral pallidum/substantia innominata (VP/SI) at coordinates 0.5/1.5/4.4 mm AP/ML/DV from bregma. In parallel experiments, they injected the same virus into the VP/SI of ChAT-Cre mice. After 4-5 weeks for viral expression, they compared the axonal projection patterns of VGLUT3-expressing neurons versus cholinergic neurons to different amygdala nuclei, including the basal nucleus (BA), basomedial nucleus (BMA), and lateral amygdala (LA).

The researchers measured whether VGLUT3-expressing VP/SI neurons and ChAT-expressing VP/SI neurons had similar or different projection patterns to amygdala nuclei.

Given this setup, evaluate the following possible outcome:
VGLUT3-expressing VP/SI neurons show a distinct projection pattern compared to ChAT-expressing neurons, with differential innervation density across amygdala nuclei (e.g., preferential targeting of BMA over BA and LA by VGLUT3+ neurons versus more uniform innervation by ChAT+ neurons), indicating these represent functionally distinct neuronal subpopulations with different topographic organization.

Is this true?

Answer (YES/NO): NO